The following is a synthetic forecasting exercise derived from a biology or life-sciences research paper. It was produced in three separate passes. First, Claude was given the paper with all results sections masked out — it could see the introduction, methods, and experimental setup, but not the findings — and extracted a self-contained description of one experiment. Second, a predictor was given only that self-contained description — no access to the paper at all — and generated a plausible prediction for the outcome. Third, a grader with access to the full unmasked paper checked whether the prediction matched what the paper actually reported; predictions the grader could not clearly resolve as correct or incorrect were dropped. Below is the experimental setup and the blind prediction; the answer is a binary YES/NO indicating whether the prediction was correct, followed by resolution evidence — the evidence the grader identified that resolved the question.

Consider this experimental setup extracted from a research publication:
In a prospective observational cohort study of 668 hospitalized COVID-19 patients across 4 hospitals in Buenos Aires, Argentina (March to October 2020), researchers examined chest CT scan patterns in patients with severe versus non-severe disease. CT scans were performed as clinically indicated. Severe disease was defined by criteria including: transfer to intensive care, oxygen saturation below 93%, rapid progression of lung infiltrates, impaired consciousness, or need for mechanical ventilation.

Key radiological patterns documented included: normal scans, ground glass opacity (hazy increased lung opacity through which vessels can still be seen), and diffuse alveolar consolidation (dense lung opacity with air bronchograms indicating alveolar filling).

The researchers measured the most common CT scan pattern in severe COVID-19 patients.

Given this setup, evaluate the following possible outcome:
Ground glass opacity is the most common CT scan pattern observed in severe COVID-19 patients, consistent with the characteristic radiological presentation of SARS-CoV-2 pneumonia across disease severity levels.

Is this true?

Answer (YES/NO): NO